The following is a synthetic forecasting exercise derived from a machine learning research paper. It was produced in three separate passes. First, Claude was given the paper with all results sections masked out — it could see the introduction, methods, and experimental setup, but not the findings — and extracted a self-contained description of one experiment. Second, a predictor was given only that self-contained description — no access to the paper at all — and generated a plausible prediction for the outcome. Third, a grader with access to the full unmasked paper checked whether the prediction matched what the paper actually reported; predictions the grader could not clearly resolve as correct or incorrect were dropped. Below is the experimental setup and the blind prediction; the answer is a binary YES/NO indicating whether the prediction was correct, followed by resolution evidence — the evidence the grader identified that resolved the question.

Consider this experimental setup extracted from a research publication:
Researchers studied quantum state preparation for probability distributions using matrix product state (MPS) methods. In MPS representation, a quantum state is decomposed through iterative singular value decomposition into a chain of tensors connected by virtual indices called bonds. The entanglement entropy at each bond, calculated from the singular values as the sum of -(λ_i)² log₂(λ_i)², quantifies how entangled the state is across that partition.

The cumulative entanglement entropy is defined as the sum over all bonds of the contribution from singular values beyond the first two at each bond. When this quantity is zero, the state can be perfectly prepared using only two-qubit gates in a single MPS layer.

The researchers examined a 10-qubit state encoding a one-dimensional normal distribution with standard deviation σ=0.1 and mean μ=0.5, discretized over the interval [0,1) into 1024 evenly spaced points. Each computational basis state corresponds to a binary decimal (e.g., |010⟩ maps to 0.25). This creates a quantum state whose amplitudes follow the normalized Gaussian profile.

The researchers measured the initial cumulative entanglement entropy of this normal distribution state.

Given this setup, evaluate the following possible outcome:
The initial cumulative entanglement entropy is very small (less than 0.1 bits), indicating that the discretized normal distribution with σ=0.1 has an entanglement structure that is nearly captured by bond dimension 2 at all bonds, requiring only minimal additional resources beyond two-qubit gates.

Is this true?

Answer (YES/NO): YES